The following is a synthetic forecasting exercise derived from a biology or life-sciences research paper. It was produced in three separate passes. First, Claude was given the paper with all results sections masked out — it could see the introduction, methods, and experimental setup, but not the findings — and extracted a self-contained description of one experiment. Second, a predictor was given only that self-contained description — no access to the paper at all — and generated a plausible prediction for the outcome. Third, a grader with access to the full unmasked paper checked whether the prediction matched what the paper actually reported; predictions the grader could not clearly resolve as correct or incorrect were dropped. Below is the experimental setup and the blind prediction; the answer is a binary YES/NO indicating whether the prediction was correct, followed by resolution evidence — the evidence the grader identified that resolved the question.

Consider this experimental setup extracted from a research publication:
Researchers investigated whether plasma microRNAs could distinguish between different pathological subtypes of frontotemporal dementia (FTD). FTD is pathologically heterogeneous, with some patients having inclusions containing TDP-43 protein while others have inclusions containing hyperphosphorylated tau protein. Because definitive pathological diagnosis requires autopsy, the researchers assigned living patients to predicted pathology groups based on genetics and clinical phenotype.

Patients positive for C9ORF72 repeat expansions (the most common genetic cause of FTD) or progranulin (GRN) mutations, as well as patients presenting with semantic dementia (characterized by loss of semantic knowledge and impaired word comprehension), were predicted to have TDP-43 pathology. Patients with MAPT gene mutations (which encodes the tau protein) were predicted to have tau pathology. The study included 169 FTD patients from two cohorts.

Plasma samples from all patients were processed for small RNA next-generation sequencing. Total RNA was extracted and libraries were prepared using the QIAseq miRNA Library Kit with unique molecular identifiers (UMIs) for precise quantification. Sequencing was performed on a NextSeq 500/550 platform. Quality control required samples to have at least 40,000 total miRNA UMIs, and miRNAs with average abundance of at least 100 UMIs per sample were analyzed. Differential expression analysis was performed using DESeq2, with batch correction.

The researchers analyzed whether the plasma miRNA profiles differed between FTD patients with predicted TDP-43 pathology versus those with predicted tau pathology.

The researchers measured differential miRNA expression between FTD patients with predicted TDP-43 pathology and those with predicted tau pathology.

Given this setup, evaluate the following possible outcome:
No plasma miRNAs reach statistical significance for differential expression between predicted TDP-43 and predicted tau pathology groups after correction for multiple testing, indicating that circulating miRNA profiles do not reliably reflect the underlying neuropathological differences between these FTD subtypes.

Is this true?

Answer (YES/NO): YES